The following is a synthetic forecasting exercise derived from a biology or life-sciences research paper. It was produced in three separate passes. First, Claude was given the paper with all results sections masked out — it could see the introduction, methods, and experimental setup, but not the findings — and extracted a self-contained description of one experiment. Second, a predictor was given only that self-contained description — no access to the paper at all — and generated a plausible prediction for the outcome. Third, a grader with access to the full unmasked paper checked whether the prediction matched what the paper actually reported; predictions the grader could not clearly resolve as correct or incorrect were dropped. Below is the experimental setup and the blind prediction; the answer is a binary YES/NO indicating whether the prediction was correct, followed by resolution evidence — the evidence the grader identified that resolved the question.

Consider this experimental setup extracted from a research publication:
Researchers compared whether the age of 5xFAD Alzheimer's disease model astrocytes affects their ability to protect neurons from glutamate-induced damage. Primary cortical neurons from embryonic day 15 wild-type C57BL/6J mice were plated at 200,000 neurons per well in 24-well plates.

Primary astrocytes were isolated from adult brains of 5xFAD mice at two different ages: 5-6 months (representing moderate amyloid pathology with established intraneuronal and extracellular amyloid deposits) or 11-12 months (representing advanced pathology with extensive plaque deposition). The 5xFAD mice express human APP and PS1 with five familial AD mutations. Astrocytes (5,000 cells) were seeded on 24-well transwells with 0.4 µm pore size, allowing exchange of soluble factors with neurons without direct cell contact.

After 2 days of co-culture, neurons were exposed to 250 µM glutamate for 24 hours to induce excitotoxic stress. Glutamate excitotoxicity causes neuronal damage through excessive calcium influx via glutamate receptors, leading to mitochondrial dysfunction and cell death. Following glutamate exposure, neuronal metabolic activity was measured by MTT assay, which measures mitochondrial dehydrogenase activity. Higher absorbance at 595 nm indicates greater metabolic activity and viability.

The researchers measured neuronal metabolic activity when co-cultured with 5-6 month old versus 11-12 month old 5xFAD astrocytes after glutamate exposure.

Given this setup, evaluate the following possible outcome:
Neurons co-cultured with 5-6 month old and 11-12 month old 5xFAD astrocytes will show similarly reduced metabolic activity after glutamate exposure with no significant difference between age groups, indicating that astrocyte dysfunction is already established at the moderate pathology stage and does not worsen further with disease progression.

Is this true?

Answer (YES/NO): NO